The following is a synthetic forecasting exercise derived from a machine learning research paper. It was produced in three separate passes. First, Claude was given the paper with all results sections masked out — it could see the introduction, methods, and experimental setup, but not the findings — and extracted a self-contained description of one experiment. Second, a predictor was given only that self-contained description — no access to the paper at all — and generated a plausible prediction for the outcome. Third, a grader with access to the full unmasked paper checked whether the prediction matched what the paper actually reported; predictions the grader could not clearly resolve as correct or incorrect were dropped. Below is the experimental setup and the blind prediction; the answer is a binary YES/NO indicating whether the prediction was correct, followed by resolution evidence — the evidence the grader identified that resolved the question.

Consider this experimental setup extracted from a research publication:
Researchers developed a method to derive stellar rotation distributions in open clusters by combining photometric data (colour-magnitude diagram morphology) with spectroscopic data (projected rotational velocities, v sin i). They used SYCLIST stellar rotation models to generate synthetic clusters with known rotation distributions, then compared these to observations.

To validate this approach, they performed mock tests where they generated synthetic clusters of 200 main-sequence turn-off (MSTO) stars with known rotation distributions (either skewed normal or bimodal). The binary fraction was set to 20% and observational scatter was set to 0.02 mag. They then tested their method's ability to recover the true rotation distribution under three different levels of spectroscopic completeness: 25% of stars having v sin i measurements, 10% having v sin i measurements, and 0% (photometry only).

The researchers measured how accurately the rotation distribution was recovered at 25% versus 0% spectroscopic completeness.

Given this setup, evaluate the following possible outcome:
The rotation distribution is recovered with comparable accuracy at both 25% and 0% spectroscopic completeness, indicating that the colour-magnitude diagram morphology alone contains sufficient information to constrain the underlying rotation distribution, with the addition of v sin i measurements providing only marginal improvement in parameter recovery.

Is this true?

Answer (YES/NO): NO